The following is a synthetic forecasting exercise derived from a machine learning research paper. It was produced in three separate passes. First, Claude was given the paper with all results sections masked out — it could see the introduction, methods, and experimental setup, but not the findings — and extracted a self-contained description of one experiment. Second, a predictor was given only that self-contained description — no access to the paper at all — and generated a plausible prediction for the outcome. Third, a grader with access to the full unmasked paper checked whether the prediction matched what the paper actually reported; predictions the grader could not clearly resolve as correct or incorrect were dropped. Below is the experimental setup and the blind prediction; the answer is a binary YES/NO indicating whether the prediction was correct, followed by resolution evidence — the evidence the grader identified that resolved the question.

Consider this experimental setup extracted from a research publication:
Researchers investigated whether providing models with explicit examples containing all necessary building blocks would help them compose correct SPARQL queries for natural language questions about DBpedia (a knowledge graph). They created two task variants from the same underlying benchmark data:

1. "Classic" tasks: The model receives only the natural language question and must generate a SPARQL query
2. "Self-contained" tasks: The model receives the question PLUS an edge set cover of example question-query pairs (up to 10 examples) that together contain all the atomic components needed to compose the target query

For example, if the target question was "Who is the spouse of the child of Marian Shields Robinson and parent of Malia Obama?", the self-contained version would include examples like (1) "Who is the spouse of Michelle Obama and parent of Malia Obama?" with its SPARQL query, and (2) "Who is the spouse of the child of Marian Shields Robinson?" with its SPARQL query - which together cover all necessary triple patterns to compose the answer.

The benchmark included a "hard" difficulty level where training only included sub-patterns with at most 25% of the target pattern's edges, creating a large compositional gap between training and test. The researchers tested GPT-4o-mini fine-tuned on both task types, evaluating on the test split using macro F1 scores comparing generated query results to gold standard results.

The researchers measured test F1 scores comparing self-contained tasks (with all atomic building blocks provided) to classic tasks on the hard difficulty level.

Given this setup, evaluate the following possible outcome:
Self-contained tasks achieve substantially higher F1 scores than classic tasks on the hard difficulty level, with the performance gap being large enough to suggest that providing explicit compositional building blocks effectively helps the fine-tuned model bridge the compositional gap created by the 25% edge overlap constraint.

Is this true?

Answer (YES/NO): NO